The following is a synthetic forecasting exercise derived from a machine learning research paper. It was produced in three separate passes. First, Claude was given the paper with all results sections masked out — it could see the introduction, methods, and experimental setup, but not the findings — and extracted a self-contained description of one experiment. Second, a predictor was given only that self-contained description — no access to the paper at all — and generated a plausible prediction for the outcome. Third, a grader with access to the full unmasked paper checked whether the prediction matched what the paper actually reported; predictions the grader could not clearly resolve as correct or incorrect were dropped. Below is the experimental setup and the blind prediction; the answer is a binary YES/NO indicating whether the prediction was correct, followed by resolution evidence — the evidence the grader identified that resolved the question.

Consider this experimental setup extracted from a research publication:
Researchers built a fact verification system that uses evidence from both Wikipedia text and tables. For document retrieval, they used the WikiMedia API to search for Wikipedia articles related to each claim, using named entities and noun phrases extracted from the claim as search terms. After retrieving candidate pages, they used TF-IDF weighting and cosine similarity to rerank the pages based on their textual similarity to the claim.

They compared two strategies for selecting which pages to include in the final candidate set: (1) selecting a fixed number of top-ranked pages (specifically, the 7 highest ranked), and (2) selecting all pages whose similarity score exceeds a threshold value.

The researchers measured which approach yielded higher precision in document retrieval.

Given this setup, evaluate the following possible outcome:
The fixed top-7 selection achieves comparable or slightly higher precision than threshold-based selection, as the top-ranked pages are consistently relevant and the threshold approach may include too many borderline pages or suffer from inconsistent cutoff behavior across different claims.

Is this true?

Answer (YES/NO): YES